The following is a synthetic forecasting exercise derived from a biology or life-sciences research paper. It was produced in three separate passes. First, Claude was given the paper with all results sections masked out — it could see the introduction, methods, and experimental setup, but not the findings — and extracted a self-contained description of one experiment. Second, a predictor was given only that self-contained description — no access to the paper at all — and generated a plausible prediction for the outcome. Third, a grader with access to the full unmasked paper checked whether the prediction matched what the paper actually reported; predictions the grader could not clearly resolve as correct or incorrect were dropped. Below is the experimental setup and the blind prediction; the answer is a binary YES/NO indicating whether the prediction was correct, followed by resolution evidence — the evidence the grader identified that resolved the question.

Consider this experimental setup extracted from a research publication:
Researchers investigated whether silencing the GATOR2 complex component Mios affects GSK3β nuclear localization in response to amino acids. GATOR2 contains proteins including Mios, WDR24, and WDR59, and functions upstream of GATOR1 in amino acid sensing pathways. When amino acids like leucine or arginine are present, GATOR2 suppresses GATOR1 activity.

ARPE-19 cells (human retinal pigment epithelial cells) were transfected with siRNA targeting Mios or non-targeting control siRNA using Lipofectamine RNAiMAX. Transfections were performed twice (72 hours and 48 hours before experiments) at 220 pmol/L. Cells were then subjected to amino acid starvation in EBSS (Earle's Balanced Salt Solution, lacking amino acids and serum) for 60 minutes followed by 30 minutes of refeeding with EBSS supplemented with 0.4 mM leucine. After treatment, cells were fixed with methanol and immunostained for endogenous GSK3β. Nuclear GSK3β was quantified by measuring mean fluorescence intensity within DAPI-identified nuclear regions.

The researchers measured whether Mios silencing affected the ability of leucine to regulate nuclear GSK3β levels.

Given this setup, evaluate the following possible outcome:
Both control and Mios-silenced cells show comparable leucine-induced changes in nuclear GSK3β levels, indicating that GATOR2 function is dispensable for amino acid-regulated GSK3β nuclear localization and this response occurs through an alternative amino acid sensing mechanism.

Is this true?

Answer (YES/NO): NO